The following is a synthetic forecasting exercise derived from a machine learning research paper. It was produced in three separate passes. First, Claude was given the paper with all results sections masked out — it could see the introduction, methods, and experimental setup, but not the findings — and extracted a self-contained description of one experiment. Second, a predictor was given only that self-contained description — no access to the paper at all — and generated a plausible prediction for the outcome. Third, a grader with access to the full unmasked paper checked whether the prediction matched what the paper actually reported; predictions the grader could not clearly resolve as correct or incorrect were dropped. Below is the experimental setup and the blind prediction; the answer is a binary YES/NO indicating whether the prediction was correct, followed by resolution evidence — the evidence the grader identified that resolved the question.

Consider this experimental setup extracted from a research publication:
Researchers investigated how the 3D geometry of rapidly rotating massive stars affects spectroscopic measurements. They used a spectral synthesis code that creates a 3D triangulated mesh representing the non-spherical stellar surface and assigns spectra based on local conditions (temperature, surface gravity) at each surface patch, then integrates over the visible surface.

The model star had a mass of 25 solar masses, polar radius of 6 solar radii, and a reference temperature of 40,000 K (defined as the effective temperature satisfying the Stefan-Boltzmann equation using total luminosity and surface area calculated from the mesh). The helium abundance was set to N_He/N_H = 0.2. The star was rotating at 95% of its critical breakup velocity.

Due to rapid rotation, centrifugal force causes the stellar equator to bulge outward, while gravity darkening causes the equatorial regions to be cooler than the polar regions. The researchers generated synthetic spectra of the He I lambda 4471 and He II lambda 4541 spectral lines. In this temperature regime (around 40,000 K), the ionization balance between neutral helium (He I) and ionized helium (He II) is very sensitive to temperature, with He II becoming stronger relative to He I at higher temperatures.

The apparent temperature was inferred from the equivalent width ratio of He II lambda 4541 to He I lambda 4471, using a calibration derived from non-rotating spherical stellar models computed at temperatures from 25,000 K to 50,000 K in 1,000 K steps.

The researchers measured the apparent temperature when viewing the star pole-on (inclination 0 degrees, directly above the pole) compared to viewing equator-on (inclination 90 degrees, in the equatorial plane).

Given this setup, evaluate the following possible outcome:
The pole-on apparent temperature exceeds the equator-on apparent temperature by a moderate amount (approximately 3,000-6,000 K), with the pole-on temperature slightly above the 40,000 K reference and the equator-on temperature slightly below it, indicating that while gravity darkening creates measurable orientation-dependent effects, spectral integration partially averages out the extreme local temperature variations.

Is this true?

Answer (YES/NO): YES